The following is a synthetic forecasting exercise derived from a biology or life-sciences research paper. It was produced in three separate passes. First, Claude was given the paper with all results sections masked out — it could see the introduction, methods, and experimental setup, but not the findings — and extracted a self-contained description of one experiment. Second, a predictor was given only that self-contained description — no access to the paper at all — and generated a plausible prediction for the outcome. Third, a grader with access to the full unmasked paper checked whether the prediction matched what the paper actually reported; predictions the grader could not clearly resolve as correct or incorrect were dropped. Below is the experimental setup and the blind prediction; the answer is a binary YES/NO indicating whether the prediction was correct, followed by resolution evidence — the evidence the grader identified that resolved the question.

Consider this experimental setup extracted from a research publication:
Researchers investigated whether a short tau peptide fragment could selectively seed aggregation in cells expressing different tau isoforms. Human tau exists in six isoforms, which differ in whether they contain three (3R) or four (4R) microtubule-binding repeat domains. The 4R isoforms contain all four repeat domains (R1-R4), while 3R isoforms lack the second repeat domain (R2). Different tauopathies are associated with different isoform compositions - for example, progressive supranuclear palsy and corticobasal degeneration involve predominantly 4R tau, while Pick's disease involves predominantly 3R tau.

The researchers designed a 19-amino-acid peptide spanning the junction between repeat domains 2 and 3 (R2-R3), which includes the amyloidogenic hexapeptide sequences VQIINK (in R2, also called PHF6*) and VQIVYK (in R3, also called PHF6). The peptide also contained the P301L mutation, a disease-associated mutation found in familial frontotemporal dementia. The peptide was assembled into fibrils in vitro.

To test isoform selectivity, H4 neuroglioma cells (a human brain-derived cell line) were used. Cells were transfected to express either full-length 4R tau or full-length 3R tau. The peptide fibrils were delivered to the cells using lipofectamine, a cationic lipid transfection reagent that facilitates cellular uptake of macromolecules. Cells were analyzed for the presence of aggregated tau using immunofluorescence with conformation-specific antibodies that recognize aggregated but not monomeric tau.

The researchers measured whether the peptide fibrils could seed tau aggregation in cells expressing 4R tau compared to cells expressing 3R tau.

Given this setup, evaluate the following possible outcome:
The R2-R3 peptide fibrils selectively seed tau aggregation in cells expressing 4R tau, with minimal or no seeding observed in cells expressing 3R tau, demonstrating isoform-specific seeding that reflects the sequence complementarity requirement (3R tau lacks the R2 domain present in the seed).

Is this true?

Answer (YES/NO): YES